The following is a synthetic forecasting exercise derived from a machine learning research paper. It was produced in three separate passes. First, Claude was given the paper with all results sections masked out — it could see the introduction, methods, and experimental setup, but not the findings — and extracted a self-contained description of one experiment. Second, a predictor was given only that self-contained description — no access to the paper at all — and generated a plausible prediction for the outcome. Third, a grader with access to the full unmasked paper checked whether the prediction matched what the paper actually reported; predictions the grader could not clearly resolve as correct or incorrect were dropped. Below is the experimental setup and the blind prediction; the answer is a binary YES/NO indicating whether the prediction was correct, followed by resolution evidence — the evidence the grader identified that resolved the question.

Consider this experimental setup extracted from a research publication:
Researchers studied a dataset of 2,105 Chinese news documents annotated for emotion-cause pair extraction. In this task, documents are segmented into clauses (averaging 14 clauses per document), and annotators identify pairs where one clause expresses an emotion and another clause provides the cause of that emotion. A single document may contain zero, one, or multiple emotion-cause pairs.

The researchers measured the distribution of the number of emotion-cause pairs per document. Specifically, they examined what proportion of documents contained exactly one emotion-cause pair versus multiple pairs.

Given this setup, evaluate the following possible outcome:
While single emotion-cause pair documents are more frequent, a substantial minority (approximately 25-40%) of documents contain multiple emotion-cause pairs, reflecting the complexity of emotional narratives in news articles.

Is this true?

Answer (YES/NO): NO